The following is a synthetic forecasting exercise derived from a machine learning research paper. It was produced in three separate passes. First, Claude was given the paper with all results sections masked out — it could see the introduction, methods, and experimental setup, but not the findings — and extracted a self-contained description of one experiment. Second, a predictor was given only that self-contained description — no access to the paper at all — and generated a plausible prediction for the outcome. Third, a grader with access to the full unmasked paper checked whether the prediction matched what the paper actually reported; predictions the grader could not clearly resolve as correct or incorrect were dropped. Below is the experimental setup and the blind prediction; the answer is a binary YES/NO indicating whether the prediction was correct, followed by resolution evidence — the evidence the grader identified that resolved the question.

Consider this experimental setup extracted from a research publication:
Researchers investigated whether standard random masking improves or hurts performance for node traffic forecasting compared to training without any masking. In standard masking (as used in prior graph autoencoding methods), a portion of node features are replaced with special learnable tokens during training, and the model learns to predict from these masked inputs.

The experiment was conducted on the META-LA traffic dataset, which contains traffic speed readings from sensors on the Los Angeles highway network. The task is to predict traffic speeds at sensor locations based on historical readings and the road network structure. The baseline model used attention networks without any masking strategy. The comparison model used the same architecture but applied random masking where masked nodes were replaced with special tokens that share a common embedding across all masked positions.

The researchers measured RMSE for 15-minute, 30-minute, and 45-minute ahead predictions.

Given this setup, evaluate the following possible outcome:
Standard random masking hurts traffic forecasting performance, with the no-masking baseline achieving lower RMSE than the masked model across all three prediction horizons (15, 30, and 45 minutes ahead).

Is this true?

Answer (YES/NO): NO